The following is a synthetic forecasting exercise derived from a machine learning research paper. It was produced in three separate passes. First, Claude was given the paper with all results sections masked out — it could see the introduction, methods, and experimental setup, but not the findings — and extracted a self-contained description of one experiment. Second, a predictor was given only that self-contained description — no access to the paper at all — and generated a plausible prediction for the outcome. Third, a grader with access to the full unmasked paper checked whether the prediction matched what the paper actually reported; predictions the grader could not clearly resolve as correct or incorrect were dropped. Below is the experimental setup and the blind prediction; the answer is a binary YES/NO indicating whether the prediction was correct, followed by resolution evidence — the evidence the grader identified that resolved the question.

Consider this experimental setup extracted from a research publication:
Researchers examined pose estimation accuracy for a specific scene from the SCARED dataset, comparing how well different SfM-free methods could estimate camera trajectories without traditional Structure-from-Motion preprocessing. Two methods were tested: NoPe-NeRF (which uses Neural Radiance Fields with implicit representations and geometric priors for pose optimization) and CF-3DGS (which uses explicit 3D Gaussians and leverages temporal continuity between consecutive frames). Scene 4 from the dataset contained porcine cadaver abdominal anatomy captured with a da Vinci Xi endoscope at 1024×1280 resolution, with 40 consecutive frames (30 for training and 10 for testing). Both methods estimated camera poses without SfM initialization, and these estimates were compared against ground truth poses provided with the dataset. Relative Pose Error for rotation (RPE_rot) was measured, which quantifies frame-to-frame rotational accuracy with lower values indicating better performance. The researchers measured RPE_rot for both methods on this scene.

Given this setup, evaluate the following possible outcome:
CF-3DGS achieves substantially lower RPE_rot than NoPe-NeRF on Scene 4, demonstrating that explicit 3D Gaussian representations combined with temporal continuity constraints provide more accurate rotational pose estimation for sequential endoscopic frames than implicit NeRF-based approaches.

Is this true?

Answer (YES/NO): YES